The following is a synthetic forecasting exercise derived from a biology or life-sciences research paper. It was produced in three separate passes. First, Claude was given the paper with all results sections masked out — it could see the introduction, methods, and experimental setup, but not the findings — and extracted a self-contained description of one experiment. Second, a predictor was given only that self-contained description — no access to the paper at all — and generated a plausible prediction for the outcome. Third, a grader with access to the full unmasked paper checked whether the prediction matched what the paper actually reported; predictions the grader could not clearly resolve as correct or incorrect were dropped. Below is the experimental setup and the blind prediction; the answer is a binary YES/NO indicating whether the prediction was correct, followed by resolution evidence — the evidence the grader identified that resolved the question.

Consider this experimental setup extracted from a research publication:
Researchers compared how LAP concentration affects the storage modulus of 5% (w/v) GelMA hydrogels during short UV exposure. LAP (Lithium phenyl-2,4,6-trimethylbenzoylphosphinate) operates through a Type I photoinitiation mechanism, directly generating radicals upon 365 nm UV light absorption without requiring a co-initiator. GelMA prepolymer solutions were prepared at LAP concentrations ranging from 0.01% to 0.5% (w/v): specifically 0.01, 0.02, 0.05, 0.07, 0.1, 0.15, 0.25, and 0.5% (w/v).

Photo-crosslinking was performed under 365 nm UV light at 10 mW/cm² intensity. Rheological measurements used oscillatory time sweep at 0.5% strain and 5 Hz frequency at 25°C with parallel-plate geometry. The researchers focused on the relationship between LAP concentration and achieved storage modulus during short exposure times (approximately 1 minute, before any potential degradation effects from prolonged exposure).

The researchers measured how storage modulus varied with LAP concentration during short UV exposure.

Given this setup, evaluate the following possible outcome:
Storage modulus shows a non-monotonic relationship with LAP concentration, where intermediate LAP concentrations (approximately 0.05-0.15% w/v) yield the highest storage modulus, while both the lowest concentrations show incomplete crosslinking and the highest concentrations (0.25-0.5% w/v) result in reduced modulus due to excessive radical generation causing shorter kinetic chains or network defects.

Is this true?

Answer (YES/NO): NO